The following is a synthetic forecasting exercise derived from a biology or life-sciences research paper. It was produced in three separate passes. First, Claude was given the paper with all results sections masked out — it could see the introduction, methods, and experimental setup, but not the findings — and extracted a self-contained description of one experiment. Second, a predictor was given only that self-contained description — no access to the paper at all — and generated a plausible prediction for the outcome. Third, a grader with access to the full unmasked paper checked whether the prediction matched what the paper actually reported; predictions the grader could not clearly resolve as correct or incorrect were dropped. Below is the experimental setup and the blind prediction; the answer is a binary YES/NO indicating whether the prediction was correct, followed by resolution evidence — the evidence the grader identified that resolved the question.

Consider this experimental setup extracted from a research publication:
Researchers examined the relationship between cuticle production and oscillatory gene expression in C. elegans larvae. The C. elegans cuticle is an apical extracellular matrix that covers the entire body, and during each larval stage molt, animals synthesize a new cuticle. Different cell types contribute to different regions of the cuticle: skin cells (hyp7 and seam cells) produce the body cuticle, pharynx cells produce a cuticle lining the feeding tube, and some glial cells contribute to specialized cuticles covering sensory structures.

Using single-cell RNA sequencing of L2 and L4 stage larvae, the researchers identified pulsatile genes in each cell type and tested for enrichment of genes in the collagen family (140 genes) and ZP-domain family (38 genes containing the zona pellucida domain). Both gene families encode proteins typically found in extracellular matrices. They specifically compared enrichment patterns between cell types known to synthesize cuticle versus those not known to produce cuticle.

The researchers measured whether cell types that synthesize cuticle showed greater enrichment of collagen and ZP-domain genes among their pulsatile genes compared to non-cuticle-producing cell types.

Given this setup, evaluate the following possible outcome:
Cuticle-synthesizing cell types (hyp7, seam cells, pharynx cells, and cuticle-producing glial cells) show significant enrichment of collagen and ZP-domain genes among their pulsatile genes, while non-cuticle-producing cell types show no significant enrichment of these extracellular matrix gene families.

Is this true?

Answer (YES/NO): NO